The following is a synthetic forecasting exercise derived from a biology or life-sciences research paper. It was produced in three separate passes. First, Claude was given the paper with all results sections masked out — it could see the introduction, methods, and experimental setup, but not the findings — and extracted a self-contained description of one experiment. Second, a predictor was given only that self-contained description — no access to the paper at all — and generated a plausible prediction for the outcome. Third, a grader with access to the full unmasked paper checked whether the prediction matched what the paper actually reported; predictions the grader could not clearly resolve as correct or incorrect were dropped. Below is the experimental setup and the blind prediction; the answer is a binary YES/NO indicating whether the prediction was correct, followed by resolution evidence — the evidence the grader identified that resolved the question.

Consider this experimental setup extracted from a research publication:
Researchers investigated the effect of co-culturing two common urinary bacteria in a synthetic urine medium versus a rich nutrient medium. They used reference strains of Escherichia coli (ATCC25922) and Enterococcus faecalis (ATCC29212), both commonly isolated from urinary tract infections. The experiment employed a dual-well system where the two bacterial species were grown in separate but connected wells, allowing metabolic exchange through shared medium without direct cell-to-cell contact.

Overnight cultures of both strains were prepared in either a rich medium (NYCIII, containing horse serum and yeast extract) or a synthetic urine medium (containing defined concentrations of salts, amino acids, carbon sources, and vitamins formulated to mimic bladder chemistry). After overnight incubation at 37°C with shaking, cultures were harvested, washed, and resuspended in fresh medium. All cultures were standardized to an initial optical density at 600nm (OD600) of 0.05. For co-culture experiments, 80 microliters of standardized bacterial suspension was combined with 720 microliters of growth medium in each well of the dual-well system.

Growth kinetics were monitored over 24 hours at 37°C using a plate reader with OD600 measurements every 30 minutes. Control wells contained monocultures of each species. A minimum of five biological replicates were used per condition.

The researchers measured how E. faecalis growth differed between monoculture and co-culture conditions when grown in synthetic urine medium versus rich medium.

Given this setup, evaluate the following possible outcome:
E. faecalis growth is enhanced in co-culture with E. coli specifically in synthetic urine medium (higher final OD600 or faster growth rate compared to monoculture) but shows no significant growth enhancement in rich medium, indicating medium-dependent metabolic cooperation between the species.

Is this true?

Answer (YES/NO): NO